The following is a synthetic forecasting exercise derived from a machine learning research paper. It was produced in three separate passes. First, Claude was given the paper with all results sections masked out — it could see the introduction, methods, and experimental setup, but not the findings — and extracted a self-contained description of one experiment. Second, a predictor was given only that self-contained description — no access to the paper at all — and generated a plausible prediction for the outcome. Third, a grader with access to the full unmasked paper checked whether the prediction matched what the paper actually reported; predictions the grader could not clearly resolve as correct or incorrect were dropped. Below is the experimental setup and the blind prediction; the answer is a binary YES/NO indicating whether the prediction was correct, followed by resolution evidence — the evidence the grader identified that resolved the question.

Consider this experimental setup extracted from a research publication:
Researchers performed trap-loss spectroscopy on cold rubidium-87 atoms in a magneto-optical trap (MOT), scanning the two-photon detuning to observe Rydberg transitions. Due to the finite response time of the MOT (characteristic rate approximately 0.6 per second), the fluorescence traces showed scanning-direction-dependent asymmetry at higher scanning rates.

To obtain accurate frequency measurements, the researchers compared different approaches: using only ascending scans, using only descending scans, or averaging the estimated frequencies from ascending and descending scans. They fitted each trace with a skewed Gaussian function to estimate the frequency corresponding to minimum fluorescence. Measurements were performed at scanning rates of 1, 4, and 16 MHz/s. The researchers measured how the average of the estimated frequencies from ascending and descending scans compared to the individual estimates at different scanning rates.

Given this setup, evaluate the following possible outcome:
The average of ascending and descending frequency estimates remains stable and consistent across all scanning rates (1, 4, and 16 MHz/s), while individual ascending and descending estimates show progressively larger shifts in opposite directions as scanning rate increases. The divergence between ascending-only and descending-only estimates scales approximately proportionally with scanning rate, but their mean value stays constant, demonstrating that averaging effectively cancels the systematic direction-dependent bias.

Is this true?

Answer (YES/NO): YES